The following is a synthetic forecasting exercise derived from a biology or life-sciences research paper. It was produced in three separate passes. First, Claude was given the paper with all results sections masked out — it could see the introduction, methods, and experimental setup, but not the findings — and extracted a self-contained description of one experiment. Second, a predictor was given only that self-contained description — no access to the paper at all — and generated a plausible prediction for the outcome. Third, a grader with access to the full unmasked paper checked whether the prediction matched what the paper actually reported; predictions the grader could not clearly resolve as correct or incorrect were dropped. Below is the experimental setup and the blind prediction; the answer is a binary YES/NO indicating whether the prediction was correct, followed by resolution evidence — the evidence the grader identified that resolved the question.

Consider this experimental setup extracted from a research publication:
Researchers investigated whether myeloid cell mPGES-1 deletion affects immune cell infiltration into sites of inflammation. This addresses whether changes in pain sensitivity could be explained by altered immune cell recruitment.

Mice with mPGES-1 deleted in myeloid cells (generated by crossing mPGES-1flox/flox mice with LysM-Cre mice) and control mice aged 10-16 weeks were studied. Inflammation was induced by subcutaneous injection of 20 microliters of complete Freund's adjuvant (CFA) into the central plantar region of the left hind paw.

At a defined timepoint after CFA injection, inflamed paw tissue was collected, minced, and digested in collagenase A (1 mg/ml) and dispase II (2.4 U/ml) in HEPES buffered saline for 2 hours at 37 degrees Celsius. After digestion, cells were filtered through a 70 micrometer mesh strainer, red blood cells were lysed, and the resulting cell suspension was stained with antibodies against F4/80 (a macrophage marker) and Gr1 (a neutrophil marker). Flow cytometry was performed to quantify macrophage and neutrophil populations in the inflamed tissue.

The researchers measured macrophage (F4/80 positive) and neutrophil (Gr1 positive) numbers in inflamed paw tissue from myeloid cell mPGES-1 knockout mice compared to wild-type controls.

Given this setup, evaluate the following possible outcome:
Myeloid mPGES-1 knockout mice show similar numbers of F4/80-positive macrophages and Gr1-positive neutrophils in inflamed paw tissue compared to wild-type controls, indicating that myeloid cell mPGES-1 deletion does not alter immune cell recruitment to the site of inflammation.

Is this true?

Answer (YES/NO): YES